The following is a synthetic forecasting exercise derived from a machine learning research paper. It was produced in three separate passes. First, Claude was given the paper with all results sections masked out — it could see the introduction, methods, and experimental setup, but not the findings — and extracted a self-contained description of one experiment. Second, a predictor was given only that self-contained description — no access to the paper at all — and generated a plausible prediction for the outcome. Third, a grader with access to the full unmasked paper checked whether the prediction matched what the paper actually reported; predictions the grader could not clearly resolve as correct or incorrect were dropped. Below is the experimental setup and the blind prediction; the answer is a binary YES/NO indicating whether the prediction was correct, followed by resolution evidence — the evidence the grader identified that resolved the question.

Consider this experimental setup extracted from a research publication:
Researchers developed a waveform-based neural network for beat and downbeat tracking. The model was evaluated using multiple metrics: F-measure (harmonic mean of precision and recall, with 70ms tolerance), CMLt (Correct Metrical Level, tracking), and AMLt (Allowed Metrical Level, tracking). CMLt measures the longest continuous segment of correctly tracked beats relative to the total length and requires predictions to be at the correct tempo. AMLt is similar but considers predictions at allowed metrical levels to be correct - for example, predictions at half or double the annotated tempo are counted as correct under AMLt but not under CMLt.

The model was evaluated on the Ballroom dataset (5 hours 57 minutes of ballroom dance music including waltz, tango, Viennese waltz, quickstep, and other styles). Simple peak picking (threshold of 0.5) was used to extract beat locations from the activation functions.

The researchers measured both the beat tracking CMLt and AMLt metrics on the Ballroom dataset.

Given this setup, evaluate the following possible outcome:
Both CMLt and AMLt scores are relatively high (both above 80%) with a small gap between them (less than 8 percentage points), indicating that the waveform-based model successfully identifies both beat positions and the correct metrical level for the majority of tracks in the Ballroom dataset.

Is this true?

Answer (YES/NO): YES